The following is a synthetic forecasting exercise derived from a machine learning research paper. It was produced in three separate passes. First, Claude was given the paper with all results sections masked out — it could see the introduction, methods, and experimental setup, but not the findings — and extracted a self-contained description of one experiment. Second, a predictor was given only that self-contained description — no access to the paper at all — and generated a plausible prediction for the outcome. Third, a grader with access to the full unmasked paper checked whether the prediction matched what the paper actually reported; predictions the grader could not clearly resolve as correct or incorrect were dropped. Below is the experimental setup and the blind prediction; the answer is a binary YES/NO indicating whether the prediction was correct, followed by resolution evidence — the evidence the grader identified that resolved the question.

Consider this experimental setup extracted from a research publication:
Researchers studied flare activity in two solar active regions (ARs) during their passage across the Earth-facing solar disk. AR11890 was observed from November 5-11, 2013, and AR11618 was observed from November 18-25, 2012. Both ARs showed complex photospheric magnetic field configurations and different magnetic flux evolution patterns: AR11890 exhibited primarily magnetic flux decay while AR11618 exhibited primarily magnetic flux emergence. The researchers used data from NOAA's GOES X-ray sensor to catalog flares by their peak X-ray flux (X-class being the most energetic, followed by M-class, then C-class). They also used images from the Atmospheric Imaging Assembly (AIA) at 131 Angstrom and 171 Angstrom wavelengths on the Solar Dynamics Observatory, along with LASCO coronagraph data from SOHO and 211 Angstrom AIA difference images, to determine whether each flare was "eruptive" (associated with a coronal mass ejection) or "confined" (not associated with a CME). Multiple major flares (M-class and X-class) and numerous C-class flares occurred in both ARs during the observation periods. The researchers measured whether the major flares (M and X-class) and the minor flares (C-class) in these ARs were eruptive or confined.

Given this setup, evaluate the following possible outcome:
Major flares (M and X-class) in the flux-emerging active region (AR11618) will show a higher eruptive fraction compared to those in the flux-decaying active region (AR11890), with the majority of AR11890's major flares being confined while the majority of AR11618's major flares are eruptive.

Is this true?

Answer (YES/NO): NO